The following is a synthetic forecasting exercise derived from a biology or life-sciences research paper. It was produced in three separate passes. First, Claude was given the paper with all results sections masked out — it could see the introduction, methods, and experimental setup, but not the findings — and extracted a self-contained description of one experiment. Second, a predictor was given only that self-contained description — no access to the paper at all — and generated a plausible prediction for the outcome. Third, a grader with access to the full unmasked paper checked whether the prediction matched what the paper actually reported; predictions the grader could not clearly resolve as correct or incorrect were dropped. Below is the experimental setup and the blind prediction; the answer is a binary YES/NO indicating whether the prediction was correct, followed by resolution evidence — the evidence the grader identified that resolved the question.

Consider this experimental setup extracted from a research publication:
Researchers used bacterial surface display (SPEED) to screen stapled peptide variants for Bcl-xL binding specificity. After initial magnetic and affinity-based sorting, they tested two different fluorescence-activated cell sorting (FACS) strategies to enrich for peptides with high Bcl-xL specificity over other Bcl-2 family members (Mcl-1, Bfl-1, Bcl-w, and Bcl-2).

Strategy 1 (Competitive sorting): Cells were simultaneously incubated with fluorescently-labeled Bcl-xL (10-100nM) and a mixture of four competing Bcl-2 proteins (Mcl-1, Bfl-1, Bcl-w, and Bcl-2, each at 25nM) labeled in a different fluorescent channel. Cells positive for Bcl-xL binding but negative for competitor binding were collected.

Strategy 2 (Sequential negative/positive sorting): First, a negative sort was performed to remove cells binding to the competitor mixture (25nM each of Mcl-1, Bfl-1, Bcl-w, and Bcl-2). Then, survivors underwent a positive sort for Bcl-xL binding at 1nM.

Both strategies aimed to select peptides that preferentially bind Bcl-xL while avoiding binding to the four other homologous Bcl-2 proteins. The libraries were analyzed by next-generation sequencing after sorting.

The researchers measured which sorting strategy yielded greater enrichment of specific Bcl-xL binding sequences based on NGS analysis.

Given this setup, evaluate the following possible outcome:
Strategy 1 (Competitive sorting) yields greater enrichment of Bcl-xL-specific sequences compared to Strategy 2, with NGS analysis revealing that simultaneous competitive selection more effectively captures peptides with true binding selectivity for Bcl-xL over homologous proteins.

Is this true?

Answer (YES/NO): YES